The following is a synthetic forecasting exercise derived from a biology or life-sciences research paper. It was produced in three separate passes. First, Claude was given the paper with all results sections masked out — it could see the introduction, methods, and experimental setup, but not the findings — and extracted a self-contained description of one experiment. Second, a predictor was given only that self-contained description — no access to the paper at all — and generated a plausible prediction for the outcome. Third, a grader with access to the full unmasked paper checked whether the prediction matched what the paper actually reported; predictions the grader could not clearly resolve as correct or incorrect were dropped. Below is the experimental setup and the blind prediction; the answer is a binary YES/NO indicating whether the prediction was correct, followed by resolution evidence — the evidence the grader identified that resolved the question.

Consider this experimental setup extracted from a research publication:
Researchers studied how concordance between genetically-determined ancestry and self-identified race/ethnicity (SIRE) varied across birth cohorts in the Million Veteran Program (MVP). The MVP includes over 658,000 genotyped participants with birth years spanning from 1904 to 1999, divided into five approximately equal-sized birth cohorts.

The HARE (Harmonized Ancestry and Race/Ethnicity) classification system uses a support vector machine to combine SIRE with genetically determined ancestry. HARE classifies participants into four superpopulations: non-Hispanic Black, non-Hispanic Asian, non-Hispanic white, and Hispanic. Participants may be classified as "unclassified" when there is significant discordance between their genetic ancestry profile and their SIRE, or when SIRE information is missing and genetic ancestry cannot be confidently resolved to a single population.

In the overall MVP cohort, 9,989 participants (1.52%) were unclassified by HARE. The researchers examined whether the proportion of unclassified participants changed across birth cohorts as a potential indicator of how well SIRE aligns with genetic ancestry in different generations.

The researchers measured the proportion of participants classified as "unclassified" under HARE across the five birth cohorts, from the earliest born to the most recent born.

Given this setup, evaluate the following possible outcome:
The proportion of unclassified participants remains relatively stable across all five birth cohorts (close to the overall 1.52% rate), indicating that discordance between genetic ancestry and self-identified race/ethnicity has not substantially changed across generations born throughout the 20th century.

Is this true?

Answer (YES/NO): NO